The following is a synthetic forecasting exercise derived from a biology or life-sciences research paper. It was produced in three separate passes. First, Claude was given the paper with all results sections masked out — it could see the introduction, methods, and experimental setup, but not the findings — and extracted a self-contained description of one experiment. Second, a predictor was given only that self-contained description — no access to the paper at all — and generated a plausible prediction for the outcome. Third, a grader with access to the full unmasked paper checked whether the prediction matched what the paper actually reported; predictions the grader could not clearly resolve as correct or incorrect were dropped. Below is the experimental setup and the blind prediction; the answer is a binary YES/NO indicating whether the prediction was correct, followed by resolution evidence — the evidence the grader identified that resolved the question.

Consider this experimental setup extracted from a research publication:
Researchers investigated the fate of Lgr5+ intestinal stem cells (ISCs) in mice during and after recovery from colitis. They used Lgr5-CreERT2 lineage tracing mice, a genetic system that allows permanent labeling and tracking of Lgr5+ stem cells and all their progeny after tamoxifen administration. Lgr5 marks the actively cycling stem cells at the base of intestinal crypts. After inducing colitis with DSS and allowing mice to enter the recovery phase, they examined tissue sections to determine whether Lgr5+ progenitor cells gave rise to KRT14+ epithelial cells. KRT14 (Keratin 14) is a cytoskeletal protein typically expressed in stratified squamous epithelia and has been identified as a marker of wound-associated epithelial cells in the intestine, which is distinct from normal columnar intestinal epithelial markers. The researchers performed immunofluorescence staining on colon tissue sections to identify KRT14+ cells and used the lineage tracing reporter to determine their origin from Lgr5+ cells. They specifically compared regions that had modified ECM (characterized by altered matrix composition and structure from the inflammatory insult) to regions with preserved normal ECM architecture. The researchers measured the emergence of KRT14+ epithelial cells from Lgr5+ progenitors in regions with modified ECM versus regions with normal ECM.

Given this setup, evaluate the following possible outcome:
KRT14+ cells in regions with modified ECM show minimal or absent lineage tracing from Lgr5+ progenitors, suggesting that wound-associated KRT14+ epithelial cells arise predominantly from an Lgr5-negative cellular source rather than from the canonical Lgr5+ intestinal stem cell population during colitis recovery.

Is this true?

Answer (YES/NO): NO